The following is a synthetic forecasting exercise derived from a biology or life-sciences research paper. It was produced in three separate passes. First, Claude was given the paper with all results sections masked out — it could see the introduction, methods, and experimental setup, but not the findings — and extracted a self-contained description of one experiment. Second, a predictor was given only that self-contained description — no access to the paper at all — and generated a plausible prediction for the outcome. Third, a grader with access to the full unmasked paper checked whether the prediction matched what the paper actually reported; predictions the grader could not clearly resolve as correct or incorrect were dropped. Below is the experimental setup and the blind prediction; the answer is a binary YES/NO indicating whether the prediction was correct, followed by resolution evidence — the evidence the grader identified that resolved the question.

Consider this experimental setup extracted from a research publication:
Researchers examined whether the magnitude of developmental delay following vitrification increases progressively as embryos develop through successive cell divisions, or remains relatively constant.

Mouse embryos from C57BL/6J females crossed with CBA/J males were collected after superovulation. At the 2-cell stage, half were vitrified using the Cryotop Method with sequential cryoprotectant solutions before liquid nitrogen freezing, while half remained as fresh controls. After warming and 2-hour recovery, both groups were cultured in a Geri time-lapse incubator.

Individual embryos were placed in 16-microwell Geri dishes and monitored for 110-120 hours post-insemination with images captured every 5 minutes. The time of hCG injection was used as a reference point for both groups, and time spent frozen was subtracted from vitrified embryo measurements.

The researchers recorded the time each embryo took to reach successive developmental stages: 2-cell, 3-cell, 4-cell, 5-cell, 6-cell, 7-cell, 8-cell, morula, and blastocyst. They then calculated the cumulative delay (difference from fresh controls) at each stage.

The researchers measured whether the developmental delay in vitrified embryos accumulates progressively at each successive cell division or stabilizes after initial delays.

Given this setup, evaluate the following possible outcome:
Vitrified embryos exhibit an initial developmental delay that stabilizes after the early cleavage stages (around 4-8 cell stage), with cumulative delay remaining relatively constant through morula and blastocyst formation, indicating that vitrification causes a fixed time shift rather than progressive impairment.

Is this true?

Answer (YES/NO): NO